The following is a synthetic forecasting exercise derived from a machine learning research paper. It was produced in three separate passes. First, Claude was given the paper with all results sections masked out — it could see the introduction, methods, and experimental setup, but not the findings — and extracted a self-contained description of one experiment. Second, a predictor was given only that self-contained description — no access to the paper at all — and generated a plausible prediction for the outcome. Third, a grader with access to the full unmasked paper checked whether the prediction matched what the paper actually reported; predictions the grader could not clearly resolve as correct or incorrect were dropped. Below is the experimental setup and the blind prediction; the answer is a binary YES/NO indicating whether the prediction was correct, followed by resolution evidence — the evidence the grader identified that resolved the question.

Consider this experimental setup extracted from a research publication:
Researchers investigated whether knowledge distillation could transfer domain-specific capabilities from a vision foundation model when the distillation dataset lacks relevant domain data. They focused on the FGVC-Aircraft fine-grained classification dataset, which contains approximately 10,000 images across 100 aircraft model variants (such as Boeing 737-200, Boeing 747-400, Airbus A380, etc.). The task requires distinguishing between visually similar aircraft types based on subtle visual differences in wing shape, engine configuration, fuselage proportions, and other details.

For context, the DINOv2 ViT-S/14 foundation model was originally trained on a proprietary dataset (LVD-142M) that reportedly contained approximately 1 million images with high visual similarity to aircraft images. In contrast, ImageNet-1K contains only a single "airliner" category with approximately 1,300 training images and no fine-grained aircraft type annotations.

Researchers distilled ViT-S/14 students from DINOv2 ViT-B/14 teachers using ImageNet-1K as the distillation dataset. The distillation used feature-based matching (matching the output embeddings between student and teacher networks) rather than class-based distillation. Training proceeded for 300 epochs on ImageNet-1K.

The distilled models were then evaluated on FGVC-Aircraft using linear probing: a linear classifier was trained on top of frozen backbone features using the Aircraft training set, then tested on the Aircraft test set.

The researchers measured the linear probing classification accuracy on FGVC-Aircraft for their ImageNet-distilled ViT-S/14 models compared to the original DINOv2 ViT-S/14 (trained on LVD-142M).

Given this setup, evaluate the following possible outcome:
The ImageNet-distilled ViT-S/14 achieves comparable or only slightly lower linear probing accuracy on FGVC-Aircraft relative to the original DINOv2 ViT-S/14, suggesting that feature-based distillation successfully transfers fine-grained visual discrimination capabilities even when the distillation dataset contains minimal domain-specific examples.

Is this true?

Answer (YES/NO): NO